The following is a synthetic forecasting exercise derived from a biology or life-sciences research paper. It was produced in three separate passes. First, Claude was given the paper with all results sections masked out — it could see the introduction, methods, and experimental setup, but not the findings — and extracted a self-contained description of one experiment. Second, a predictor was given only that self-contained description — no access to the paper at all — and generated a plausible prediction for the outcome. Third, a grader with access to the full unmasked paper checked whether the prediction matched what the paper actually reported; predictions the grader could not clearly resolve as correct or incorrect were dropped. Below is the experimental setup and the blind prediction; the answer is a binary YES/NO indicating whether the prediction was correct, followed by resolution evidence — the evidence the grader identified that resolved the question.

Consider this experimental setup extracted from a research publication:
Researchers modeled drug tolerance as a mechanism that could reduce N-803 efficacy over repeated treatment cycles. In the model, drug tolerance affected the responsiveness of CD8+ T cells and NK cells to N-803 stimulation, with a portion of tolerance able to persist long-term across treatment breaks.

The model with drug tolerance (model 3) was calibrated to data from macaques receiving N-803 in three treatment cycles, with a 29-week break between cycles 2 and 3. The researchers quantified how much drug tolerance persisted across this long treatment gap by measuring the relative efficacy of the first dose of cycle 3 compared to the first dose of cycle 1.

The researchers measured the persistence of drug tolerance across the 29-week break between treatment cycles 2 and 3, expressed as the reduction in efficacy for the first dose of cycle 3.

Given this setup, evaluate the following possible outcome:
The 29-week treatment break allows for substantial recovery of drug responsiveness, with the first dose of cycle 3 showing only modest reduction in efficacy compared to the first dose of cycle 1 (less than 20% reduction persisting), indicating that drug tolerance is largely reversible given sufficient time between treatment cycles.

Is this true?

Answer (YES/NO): NO